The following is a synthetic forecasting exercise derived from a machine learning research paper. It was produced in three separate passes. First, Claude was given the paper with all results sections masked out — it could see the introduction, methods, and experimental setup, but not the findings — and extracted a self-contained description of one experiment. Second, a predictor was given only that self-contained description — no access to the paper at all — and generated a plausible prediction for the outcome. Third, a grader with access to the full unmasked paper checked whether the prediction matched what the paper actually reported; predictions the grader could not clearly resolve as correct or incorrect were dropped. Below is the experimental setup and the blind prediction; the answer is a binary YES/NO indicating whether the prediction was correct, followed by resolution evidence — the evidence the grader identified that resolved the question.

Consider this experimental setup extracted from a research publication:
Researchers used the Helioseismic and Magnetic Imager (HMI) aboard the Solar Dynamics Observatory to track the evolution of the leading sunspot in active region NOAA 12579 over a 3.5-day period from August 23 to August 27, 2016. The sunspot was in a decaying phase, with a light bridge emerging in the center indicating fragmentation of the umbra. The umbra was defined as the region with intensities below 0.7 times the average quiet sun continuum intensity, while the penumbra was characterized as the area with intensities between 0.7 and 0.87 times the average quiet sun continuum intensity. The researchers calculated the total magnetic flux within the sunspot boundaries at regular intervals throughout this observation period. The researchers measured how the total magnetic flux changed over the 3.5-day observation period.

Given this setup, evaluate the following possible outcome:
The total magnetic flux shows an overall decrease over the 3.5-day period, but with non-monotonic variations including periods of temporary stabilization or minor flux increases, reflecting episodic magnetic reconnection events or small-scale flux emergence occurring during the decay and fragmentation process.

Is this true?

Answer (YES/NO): NO